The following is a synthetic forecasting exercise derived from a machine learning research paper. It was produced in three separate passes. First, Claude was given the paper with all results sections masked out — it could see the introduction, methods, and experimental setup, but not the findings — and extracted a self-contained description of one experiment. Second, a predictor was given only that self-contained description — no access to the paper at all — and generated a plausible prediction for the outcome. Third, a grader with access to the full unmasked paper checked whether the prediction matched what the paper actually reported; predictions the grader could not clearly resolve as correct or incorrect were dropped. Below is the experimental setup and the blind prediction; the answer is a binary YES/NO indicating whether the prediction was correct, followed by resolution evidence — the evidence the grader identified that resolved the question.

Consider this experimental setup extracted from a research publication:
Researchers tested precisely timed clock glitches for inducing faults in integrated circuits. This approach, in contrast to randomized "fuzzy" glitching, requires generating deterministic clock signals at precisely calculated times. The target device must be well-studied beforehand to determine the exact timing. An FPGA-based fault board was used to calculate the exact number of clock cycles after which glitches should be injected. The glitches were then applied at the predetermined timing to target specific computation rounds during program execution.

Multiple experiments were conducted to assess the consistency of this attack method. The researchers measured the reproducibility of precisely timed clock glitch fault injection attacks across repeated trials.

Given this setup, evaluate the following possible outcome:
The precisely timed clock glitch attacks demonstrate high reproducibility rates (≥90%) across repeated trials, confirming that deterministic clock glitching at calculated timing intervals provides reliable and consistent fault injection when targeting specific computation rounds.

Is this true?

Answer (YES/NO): YES